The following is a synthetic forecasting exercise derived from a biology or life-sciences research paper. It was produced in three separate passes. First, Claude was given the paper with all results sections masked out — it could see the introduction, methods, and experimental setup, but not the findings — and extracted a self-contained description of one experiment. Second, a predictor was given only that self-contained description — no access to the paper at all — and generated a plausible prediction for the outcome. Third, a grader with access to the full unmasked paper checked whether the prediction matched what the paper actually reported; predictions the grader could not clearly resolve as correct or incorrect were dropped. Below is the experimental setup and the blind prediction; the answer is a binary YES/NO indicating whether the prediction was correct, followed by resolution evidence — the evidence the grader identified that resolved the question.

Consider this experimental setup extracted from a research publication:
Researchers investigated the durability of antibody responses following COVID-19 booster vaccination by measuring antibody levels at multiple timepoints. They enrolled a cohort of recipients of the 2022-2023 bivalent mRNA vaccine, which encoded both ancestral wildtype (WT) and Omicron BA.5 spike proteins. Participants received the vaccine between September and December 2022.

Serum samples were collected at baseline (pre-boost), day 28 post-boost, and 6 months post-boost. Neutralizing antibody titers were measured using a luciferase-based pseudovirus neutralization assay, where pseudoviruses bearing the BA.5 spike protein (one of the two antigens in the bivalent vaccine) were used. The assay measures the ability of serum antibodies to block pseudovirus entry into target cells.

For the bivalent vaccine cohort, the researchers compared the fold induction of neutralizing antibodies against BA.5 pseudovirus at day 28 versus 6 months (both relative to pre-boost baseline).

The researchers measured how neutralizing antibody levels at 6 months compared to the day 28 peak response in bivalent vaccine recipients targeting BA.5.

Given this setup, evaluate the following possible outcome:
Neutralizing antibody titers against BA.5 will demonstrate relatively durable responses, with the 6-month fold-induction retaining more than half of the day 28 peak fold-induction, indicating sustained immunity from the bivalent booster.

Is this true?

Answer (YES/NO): NO